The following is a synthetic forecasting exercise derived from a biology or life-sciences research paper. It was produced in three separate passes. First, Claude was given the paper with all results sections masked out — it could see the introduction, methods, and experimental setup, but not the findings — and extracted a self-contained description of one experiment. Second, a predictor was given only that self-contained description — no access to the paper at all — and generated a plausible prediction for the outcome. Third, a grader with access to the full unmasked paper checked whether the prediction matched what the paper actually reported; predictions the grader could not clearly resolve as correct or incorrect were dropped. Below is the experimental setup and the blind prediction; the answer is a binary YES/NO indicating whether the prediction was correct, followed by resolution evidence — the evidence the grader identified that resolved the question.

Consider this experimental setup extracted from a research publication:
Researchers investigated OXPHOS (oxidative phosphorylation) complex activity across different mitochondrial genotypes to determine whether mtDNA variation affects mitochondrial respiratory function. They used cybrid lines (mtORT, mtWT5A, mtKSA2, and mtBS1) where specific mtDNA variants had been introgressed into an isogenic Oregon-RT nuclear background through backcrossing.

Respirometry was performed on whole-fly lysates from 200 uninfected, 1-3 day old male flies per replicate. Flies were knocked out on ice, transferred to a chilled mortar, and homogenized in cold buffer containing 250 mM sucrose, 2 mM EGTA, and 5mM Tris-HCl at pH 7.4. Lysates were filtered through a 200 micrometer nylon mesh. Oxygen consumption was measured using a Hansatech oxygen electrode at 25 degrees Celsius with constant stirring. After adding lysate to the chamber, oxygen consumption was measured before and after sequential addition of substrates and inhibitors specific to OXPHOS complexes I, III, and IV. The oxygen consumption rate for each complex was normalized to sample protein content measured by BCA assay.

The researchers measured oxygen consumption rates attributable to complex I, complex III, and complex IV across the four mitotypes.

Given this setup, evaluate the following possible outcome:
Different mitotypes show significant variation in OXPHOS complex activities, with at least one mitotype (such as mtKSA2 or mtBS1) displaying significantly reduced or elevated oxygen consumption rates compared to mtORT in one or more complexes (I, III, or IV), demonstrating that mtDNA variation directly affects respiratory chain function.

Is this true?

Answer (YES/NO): NO